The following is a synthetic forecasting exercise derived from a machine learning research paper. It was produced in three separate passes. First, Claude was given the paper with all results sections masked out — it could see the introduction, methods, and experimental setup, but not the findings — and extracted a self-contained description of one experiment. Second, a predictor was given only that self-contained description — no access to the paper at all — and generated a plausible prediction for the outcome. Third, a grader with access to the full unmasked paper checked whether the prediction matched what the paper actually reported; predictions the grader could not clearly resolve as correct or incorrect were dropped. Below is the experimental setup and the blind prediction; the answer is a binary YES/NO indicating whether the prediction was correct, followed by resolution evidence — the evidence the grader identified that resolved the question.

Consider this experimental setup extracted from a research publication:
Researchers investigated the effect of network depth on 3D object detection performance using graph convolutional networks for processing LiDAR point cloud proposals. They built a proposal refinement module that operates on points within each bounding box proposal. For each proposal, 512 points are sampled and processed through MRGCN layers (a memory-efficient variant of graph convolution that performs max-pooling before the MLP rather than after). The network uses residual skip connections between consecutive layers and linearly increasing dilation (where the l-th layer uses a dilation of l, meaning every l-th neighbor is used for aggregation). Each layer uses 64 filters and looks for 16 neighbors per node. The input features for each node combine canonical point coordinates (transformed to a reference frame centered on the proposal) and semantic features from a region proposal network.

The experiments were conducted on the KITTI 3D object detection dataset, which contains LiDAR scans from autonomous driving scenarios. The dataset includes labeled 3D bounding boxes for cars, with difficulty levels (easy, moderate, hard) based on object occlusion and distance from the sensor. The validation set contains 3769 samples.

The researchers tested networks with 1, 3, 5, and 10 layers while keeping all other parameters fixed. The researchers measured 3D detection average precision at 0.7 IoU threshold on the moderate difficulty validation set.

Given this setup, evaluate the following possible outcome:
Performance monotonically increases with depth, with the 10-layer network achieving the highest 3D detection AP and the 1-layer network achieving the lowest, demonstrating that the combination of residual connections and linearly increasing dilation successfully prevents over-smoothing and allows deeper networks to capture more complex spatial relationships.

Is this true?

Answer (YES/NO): NO